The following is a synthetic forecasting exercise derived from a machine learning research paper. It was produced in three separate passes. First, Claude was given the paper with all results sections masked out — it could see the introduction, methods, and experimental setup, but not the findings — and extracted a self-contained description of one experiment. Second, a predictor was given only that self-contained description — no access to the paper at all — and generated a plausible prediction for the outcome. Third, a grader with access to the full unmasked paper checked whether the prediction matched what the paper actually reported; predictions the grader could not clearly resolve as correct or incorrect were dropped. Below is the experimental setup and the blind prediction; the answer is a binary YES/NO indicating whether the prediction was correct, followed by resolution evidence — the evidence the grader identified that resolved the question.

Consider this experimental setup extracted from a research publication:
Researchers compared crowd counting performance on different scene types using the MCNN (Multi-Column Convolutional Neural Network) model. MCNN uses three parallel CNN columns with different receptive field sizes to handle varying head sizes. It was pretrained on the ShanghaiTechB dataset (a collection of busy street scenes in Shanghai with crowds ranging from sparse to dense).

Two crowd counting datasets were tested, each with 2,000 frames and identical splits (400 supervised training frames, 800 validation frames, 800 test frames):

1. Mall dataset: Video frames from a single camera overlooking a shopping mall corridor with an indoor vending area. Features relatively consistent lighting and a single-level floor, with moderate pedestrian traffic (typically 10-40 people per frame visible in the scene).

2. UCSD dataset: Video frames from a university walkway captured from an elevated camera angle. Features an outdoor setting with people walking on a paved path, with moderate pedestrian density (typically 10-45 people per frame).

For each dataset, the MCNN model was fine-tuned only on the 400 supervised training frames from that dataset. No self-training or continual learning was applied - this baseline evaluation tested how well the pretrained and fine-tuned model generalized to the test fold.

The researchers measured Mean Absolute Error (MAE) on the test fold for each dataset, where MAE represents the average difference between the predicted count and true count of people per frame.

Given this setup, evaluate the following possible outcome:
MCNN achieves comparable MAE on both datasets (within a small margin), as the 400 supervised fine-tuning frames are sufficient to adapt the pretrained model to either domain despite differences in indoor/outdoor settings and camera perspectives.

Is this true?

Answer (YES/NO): NO